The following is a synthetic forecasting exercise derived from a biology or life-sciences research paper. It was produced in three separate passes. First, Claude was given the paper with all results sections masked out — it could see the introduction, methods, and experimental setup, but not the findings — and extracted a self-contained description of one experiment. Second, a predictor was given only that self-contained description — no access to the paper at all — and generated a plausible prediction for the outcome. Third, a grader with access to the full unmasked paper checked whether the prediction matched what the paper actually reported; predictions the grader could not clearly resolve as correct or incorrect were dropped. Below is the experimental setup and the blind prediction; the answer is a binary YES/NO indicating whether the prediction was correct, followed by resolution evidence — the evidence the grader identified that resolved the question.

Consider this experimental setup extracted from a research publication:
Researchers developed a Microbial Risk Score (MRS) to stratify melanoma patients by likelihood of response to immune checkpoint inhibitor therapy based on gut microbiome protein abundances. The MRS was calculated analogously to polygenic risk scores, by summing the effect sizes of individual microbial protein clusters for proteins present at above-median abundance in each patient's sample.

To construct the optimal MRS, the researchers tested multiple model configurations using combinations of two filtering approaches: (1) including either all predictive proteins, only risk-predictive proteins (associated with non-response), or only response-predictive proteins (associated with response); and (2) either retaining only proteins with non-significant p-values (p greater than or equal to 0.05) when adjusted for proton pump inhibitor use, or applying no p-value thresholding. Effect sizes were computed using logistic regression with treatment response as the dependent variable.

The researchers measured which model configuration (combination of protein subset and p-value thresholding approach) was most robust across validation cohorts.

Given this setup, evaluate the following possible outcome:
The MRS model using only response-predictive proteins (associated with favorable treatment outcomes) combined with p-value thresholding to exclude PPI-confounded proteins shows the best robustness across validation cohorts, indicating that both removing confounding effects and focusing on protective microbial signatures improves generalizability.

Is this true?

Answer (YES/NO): NO